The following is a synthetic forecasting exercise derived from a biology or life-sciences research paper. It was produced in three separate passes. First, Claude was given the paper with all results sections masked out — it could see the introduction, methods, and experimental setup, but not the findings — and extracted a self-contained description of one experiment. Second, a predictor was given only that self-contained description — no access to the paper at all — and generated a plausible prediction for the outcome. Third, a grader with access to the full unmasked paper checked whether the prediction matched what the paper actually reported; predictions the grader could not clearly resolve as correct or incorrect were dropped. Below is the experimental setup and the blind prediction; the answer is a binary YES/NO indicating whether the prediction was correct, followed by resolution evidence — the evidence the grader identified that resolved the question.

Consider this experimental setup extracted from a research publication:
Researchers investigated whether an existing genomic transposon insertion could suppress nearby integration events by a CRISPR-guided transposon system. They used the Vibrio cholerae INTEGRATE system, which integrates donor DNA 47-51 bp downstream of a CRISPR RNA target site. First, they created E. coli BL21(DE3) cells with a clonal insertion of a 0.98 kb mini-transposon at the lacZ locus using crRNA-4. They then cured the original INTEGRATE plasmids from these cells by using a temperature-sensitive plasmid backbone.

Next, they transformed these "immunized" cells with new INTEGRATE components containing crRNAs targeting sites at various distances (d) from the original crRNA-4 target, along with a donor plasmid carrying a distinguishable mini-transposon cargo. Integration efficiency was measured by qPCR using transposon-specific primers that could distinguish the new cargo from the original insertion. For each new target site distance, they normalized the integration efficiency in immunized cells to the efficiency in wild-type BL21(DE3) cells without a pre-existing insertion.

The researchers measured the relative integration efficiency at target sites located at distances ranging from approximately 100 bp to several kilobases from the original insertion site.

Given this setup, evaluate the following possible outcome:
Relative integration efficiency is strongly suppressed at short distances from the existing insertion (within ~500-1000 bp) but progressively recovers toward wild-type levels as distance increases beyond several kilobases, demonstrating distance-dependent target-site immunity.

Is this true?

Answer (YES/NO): NO